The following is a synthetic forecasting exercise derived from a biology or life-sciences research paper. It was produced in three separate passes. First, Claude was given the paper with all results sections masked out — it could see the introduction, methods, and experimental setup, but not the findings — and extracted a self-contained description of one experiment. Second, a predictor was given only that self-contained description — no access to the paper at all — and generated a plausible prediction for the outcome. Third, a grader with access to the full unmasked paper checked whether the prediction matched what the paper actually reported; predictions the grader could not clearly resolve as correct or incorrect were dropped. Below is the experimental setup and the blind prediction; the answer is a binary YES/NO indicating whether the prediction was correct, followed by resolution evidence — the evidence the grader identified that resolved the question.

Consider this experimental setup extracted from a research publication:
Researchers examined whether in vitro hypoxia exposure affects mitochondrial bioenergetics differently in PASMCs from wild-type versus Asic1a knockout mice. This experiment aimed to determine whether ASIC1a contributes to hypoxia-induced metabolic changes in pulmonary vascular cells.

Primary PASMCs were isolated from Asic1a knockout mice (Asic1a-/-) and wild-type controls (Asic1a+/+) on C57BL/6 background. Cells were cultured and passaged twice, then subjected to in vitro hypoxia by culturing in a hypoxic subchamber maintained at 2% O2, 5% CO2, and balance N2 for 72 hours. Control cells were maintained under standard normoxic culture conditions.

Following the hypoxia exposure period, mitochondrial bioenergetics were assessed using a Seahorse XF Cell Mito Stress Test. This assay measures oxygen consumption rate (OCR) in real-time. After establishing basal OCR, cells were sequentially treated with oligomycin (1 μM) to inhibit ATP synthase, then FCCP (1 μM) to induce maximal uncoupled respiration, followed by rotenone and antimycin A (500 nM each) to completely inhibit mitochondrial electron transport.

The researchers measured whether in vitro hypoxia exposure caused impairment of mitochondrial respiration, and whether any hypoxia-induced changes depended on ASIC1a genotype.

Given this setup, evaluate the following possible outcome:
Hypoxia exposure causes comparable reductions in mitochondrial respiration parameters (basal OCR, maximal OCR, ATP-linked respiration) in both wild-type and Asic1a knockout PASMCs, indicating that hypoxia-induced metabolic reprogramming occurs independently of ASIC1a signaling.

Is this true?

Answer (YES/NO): YES